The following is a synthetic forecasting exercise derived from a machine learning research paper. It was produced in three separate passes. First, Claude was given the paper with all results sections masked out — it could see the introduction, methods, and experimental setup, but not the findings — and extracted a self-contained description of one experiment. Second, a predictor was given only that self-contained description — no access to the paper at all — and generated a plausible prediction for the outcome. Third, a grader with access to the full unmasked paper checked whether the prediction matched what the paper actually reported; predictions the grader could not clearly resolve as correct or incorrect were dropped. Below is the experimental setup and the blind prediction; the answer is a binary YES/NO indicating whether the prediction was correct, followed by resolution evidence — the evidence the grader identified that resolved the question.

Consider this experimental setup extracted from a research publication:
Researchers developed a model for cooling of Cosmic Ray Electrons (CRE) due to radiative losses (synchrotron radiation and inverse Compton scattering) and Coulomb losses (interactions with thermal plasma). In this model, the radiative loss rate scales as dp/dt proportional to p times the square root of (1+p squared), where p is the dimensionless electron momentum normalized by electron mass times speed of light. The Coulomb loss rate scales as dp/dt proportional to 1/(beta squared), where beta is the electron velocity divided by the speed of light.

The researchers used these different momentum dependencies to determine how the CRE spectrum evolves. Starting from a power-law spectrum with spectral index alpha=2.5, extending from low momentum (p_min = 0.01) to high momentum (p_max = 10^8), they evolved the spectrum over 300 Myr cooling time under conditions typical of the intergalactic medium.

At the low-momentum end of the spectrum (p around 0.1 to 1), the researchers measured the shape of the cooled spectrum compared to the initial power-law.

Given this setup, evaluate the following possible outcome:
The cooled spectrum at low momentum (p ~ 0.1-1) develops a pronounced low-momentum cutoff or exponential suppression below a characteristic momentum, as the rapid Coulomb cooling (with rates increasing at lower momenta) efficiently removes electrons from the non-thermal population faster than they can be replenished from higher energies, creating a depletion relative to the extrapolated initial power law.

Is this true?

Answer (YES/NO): NO